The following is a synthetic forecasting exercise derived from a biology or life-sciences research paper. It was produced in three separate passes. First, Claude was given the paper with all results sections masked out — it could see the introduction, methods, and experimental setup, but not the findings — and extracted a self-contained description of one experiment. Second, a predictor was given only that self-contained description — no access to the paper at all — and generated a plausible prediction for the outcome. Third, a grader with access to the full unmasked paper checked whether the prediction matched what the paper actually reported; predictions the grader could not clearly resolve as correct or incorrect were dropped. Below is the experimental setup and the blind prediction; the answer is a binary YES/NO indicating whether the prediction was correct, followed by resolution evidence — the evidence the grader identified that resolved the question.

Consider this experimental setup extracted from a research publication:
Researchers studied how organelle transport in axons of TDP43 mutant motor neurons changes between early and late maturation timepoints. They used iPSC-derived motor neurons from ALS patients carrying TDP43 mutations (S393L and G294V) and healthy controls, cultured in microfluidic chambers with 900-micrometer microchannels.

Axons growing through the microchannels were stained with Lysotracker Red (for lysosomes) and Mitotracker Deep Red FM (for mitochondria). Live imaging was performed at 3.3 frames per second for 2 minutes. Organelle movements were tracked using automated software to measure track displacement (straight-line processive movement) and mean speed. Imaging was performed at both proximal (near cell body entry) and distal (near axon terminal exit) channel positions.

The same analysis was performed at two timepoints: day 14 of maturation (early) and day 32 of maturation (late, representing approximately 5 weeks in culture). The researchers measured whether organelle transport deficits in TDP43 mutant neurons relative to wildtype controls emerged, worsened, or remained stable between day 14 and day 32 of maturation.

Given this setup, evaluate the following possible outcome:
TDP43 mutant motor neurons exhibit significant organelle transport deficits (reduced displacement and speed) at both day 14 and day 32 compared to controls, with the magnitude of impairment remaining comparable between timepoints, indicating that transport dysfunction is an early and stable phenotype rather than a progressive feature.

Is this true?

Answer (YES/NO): NO